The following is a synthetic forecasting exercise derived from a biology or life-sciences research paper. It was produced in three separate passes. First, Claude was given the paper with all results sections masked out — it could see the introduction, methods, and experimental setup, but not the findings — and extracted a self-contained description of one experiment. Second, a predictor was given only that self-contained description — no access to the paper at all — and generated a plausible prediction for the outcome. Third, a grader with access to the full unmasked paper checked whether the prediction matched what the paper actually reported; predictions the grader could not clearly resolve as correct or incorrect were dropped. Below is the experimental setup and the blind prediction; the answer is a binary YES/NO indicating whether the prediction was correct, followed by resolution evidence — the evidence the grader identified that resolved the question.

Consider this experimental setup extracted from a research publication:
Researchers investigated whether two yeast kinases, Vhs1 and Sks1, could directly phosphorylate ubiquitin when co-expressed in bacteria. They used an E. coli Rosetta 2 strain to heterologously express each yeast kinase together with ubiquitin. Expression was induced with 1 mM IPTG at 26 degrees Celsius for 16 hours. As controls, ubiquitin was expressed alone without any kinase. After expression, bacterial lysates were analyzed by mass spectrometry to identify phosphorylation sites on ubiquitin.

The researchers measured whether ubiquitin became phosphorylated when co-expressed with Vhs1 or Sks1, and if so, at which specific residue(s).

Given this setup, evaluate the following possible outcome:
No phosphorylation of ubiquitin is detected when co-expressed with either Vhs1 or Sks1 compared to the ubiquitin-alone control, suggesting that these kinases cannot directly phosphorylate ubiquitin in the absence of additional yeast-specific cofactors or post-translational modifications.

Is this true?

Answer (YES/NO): NO